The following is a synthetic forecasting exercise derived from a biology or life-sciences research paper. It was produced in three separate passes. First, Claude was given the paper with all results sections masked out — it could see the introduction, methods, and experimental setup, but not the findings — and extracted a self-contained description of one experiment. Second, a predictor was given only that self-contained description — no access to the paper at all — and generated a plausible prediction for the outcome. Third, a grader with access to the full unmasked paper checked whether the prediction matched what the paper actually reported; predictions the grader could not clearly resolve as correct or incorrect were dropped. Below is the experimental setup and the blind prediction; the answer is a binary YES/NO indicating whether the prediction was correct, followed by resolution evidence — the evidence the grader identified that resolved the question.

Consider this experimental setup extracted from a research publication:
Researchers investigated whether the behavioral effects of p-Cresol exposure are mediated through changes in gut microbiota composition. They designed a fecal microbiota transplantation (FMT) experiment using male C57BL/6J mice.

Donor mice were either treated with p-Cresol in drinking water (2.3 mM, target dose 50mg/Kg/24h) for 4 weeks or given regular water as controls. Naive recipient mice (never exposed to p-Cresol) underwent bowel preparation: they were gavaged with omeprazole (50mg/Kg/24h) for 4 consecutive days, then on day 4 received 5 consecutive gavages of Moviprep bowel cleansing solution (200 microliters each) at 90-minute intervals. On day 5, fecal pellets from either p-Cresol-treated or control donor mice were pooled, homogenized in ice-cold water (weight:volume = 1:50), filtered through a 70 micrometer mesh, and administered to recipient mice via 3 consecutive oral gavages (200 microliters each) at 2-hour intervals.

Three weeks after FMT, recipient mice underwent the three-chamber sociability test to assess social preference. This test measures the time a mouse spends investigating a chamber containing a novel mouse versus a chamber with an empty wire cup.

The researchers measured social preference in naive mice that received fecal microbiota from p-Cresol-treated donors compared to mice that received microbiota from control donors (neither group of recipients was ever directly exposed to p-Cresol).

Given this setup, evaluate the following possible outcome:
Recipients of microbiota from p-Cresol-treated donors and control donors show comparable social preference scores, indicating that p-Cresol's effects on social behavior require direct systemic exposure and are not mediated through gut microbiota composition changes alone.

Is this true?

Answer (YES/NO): NO